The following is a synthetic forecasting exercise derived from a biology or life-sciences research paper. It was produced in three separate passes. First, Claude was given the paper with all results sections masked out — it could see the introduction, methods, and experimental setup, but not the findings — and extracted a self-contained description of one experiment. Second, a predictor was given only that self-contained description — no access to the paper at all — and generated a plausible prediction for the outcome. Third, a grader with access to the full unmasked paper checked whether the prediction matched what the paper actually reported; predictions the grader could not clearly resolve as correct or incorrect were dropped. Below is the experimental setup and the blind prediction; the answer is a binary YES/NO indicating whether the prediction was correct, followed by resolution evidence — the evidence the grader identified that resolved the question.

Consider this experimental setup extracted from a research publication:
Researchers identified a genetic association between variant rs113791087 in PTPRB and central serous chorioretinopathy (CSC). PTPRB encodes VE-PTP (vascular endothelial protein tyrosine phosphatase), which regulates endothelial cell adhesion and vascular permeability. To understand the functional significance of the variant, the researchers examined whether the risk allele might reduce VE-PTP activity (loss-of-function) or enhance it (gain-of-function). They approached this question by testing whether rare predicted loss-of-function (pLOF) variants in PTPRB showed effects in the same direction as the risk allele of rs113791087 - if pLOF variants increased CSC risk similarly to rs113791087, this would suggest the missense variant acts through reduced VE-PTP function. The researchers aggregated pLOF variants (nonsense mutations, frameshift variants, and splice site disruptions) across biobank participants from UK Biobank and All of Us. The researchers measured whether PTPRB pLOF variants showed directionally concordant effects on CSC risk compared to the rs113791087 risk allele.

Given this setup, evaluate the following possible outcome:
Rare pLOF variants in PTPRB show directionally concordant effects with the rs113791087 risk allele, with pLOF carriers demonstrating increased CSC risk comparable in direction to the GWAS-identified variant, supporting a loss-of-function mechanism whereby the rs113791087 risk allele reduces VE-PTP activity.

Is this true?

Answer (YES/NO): YES